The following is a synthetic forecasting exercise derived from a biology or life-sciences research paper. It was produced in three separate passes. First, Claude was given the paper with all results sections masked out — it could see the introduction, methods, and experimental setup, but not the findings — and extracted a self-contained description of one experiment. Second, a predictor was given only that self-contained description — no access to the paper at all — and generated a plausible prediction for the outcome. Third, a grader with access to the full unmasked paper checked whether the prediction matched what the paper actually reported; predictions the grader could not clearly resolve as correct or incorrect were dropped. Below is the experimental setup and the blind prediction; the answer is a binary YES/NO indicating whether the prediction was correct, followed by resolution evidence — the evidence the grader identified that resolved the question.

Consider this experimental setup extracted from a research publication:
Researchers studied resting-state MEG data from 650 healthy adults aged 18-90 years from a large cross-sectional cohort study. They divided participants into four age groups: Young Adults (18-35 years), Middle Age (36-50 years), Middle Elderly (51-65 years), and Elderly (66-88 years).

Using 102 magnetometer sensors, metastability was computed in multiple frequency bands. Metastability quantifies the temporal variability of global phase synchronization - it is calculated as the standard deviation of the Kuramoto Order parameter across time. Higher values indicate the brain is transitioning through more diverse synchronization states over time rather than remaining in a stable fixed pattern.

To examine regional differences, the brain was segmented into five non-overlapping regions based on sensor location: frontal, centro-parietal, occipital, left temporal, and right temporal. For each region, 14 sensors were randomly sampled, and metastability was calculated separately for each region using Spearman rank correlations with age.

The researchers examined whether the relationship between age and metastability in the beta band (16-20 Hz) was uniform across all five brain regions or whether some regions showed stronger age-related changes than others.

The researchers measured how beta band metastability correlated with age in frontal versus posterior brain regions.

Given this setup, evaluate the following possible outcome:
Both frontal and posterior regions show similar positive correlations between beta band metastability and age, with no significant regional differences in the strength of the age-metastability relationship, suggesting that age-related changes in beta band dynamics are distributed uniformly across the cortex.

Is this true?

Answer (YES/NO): NO